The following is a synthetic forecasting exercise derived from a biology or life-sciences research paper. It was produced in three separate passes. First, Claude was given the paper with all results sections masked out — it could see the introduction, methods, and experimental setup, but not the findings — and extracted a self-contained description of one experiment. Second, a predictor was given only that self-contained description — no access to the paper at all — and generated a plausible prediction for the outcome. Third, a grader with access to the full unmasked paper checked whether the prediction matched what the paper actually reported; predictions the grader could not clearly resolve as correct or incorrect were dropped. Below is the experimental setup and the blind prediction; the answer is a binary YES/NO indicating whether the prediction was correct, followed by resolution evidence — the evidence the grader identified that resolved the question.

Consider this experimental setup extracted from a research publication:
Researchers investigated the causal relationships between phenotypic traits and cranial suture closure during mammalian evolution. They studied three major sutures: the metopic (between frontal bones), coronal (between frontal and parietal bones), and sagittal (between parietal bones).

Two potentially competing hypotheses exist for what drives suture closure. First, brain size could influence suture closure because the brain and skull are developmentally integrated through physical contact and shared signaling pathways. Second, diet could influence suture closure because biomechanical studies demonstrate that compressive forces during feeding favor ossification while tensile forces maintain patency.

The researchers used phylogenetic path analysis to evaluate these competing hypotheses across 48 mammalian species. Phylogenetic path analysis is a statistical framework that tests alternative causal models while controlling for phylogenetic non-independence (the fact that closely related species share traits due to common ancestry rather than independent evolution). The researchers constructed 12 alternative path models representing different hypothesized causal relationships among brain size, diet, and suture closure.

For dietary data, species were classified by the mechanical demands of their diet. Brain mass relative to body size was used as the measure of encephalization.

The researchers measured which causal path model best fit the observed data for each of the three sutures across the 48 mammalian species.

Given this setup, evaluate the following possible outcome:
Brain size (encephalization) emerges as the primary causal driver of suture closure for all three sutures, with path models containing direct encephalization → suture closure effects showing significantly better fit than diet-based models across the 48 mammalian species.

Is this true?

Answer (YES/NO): NO